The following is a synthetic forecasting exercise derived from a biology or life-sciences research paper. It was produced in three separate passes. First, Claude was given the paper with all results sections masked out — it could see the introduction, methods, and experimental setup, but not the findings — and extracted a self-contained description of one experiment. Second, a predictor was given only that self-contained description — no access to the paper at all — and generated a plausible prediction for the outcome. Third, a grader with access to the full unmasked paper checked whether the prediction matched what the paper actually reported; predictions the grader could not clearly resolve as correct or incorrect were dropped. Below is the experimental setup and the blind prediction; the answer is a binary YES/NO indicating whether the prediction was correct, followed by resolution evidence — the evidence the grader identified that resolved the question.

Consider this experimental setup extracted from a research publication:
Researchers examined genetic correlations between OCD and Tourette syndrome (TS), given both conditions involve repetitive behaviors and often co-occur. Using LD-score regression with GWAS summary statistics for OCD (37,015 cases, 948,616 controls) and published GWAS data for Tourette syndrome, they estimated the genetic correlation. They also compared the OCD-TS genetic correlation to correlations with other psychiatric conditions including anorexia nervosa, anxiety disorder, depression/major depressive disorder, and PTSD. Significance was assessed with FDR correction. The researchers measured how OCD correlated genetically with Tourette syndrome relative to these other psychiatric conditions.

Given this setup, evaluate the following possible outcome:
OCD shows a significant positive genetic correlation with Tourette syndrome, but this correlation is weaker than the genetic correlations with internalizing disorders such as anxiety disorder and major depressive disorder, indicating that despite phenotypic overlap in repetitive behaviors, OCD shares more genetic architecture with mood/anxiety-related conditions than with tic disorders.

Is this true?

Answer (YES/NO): NO